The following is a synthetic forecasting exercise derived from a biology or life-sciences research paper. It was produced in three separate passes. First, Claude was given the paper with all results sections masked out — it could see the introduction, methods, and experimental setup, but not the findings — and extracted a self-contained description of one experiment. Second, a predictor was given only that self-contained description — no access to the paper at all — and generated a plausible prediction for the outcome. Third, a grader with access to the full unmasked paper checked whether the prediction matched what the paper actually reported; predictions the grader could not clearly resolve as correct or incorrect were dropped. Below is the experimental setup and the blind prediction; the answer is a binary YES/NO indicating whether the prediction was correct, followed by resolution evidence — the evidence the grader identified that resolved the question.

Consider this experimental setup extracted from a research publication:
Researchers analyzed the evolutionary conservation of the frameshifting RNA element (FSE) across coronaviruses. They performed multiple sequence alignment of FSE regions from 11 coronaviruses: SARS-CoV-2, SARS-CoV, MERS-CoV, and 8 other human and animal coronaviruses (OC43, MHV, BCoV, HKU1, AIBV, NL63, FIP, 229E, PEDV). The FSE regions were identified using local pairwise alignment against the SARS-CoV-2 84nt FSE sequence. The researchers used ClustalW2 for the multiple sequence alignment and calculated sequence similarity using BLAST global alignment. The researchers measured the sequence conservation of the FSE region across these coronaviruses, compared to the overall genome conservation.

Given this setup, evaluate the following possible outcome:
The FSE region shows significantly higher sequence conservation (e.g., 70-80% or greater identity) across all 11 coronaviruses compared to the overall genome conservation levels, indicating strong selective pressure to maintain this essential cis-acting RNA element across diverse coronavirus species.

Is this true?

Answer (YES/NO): NO